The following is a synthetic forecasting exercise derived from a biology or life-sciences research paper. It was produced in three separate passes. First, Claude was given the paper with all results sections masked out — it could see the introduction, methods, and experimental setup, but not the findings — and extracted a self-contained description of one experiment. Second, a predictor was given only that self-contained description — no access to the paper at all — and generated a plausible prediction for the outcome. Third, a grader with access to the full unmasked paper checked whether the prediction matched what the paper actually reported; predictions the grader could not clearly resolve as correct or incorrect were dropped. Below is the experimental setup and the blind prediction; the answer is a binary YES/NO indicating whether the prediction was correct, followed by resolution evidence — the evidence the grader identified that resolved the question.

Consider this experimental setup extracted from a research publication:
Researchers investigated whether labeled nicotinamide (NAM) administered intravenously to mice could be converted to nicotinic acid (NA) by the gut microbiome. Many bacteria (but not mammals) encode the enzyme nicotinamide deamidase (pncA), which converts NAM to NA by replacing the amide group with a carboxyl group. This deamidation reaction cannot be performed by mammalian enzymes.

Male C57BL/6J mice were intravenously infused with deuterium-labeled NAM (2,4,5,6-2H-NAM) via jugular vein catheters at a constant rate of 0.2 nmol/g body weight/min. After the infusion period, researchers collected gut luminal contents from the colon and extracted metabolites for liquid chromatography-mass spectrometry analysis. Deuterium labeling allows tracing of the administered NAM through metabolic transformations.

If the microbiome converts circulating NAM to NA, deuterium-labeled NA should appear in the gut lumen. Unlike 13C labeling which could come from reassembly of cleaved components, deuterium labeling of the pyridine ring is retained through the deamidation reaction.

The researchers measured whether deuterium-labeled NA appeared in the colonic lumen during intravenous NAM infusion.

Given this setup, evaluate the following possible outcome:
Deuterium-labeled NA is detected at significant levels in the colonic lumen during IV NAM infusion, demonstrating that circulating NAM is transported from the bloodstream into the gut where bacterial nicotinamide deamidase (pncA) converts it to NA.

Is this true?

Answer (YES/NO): YES